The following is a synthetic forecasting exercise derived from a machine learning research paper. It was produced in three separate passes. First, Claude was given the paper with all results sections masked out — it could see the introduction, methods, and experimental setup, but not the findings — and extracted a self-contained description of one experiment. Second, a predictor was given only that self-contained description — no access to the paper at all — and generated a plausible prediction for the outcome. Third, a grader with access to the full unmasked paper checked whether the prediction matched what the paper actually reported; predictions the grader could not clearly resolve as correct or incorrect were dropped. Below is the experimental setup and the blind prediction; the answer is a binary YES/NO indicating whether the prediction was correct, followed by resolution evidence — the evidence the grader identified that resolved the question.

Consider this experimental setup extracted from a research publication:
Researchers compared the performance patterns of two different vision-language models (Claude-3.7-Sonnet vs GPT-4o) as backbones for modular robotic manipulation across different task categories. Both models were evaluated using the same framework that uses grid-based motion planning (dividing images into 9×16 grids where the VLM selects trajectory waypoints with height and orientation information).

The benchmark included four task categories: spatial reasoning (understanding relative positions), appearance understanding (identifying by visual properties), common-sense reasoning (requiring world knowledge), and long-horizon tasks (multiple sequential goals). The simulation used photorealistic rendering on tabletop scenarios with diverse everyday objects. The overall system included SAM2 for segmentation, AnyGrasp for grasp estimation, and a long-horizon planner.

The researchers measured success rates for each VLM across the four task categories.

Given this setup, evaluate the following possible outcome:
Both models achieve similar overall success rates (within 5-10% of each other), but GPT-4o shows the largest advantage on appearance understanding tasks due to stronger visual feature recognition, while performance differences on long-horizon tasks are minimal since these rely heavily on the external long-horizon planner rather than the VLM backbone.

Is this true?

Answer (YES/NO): NO